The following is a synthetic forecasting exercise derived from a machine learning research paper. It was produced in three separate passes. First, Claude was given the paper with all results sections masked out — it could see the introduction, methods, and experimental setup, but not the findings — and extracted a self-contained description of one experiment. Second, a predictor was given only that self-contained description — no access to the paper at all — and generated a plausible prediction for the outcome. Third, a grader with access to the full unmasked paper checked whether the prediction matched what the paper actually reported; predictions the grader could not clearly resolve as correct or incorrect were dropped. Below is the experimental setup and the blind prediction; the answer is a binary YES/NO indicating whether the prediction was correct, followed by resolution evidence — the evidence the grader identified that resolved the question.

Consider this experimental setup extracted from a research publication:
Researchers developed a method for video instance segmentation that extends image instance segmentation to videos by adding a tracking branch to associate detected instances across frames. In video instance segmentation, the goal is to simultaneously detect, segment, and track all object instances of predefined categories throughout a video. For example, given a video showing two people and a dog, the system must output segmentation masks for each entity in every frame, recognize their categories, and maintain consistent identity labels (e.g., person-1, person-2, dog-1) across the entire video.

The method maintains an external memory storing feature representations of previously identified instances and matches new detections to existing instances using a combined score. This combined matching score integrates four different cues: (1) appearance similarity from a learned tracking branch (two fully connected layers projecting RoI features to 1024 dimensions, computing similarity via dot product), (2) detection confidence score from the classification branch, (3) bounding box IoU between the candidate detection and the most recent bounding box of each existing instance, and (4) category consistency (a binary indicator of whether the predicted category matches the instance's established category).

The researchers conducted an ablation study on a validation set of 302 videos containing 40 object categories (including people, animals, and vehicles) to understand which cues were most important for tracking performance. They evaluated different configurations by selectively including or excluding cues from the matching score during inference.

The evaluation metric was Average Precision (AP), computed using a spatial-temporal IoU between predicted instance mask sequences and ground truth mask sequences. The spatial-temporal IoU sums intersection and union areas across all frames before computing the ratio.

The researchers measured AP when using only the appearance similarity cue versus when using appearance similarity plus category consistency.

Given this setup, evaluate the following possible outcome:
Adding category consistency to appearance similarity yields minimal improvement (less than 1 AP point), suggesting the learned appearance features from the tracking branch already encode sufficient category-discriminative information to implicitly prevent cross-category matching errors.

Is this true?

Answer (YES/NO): NO